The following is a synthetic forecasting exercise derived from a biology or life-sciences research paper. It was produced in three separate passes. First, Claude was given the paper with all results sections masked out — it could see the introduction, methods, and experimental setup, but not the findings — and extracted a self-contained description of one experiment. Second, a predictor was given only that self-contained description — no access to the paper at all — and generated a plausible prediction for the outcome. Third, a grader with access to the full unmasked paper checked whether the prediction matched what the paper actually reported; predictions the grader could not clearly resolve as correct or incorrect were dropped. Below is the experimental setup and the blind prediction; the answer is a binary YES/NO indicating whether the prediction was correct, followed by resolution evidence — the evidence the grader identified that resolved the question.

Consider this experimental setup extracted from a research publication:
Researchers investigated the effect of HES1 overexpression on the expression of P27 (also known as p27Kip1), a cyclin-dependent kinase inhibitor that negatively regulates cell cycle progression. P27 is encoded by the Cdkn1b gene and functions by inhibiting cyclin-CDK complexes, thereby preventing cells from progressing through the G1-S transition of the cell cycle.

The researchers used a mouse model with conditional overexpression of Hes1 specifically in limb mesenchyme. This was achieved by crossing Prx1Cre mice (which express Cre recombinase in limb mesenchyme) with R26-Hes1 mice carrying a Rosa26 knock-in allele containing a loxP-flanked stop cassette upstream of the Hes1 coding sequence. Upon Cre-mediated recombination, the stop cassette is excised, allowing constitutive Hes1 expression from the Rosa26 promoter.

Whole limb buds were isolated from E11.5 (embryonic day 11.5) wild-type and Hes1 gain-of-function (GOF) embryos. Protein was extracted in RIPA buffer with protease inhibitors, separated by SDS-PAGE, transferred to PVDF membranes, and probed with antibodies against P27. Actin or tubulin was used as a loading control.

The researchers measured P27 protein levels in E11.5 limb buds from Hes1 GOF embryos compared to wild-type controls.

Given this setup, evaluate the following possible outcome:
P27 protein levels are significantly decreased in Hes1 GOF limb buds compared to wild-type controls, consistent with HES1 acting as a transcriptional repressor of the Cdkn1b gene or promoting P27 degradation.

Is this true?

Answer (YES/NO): YES